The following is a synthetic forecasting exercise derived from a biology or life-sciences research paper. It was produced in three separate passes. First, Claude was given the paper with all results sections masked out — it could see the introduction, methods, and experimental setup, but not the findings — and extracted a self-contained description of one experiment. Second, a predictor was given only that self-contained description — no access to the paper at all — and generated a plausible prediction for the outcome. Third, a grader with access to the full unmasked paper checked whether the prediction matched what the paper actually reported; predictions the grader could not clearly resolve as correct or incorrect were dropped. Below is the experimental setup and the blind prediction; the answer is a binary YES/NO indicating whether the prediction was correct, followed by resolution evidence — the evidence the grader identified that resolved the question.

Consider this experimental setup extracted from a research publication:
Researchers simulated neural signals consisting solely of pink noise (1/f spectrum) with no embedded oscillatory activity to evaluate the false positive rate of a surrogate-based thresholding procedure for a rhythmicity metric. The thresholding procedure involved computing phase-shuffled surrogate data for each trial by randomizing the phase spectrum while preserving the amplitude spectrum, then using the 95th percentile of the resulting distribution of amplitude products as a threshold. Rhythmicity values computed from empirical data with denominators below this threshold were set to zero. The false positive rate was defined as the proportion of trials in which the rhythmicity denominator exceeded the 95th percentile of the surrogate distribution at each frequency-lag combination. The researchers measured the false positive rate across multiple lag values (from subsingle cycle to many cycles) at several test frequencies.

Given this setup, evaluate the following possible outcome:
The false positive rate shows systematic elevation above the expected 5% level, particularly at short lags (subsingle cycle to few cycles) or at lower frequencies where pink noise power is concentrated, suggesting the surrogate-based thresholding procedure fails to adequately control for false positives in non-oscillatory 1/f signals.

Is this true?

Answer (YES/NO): NO